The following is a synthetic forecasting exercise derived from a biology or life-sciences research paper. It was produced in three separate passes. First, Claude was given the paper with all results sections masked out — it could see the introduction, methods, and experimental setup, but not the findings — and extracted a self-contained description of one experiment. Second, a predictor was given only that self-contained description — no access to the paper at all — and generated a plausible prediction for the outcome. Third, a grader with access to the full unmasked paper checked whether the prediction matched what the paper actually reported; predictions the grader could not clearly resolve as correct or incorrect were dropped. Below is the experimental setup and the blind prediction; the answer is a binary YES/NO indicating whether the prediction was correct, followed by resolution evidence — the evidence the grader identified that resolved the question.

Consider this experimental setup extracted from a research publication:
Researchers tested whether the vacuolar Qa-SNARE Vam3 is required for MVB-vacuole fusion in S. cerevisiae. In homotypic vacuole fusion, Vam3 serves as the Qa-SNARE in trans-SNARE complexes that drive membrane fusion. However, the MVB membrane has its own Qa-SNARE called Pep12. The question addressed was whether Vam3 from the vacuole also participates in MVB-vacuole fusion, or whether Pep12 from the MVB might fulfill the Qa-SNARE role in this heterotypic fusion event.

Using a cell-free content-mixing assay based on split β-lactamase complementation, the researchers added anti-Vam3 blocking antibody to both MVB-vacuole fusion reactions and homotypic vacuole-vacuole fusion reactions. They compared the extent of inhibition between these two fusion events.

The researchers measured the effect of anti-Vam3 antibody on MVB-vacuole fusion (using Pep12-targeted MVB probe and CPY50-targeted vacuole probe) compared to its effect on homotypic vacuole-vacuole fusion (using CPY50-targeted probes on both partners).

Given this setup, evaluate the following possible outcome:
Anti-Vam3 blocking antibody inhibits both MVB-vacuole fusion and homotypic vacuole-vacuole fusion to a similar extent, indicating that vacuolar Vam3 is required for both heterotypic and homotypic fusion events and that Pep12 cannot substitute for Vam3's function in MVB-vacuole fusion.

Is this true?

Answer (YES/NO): NO